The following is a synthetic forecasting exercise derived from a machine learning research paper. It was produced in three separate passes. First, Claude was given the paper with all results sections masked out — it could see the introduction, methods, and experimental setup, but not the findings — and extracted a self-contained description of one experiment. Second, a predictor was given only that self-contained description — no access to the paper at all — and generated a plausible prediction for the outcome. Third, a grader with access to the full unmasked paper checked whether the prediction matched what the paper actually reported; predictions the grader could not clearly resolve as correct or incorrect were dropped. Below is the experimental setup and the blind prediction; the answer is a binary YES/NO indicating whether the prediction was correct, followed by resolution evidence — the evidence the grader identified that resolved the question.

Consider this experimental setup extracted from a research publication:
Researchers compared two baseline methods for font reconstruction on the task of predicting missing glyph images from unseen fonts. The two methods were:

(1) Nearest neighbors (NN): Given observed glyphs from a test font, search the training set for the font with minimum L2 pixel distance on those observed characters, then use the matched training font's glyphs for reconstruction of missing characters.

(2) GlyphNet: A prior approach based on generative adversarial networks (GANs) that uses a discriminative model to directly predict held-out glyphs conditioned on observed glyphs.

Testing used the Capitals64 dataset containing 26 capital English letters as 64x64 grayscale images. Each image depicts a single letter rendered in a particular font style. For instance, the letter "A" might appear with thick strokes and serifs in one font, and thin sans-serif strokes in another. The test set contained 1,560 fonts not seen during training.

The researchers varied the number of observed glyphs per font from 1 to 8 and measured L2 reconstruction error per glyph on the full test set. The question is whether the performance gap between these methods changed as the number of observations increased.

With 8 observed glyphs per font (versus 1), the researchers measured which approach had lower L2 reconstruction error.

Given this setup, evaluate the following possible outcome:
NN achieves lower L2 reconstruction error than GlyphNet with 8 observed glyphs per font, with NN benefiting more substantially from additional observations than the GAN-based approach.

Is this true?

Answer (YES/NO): NO